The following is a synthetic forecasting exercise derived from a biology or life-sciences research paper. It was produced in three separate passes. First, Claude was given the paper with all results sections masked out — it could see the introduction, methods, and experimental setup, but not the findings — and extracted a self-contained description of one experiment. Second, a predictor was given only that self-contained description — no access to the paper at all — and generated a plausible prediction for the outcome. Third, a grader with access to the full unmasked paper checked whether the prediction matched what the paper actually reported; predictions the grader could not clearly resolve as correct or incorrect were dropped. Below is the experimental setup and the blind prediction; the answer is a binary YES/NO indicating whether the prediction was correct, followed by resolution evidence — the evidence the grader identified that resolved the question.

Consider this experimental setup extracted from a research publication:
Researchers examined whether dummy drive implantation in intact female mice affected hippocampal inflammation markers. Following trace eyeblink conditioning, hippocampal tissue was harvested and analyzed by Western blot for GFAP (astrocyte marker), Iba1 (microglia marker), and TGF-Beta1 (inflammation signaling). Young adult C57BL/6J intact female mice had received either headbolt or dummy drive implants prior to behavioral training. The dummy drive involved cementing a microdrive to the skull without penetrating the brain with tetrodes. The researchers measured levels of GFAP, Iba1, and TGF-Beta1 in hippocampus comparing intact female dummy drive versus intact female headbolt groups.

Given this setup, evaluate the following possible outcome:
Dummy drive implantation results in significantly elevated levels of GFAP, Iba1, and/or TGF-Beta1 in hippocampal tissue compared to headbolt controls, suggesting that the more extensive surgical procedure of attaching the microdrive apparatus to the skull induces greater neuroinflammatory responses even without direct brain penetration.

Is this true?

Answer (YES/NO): NO